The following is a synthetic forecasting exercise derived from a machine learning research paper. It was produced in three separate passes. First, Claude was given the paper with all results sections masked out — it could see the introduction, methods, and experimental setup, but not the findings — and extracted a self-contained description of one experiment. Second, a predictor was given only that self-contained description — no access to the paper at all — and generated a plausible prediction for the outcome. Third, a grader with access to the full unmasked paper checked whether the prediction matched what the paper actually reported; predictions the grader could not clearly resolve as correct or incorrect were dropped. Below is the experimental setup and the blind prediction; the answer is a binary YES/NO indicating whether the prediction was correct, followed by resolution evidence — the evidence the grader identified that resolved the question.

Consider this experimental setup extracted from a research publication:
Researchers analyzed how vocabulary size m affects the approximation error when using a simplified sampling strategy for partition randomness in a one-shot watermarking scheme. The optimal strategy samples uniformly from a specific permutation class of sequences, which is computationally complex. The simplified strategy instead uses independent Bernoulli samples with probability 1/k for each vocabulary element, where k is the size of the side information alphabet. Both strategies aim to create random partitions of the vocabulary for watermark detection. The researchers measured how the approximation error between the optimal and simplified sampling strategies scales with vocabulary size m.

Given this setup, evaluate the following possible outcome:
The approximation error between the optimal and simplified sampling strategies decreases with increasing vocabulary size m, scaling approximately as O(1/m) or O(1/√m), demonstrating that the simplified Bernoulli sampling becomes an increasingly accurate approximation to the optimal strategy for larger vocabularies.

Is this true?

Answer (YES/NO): YES